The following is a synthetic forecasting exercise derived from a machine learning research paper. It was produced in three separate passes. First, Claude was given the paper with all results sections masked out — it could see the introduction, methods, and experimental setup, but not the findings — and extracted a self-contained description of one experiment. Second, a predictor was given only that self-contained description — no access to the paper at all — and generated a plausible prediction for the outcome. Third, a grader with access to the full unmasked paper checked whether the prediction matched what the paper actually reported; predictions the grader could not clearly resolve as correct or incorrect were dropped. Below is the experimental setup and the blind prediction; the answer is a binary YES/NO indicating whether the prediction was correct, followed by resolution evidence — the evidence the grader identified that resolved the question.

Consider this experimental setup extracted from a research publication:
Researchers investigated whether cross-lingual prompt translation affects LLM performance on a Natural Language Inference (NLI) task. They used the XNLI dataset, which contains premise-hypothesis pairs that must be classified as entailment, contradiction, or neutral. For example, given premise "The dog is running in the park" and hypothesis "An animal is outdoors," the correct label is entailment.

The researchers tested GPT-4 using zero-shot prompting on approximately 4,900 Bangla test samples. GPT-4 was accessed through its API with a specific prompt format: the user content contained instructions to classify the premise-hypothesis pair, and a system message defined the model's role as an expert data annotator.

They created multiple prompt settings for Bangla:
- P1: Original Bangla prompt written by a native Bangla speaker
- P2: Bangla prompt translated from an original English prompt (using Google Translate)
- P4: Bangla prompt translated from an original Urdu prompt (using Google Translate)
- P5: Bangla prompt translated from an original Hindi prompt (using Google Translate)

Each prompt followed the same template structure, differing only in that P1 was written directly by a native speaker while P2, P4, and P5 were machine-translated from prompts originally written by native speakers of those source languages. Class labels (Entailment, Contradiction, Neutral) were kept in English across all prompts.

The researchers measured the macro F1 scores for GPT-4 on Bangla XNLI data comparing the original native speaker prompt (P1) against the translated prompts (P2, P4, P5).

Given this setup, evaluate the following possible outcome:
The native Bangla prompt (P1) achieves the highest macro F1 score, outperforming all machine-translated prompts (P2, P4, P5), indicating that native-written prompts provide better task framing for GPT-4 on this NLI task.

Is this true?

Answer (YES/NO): NO